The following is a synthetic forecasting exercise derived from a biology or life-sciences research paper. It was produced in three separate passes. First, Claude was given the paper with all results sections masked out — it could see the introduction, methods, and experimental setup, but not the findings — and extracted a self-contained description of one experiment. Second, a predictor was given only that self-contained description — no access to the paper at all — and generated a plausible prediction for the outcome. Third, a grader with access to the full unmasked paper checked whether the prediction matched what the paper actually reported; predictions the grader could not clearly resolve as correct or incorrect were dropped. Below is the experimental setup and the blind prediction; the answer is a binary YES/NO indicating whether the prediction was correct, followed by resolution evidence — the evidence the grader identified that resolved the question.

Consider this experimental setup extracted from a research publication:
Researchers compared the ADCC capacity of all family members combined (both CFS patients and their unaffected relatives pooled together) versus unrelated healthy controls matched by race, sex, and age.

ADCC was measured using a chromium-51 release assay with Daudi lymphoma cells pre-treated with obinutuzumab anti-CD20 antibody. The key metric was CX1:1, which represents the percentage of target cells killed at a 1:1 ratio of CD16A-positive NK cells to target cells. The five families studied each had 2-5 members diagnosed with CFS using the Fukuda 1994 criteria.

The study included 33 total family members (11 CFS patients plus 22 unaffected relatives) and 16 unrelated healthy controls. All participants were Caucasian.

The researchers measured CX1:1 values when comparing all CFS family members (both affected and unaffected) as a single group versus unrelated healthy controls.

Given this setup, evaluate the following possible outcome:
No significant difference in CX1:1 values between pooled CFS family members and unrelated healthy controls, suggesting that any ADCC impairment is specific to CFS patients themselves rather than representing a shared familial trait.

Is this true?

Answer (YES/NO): NO